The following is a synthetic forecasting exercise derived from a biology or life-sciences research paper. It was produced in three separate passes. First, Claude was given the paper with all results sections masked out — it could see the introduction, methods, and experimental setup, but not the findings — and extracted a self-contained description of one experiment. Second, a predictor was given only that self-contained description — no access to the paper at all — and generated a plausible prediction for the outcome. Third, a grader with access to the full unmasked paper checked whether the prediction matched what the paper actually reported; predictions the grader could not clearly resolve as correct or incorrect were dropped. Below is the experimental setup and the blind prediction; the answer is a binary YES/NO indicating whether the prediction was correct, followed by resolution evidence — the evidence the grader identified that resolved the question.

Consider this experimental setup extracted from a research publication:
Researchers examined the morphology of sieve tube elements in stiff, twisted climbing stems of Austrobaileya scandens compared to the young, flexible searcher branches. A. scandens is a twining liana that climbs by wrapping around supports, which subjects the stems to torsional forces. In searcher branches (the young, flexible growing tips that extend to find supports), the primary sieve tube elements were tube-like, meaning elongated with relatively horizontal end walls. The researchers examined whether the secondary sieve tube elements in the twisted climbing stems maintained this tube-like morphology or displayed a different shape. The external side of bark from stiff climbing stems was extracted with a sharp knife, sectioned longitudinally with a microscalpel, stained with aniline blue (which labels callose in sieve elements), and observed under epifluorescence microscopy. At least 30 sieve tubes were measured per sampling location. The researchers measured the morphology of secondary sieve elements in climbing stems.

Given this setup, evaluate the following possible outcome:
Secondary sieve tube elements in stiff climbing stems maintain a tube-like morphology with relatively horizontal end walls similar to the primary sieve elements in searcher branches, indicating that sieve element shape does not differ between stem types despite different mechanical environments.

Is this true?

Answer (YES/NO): NO